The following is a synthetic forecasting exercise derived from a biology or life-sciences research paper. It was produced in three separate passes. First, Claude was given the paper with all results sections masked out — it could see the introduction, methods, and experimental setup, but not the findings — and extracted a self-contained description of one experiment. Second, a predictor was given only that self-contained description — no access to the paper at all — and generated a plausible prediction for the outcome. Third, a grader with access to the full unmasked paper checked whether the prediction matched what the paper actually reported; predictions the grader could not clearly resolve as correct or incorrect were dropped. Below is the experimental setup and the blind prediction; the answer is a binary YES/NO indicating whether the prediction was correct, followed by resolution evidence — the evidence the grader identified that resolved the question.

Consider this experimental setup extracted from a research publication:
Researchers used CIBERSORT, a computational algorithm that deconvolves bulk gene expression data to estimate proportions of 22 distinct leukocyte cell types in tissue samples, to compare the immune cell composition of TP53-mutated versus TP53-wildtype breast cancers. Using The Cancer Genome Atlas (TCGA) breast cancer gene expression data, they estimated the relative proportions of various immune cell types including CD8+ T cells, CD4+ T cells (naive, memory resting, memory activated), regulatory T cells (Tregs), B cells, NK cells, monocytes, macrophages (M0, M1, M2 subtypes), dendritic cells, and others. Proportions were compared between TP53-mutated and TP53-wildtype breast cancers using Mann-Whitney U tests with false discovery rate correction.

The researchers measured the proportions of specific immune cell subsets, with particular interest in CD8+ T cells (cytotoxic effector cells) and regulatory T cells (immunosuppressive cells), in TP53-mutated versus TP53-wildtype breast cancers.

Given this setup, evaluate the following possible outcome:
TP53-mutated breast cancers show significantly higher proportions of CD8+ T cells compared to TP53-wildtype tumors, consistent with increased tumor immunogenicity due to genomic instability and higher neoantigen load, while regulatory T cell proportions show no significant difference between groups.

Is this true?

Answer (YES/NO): NO